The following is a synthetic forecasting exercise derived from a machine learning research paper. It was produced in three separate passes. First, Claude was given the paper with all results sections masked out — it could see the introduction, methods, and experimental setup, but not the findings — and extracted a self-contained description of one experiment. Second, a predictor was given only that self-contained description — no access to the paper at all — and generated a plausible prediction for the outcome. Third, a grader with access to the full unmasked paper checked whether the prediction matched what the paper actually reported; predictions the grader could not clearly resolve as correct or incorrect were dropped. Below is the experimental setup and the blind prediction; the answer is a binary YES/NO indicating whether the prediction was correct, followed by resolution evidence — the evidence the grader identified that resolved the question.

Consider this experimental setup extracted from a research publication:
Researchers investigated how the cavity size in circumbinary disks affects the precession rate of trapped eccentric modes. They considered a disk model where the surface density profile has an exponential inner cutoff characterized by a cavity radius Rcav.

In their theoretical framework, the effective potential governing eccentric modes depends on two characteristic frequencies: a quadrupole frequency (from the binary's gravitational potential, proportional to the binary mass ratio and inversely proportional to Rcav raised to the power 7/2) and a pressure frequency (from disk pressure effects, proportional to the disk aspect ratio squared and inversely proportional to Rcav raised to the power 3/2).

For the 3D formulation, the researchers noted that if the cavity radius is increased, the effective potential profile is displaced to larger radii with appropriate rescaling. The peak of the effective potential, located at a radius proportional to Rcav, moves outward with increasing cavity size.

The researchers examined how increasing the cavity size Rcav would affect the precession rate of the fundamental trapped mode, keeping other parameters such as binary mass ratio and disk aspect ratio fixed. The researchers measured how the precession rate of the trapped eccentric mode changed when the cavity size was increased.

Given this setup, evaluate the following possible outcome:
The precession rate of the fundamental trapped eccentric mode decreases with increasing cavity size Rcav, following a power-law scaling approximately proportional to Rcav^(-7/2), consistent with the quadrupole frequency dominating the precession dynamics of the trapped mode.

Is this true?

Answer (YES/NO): YES